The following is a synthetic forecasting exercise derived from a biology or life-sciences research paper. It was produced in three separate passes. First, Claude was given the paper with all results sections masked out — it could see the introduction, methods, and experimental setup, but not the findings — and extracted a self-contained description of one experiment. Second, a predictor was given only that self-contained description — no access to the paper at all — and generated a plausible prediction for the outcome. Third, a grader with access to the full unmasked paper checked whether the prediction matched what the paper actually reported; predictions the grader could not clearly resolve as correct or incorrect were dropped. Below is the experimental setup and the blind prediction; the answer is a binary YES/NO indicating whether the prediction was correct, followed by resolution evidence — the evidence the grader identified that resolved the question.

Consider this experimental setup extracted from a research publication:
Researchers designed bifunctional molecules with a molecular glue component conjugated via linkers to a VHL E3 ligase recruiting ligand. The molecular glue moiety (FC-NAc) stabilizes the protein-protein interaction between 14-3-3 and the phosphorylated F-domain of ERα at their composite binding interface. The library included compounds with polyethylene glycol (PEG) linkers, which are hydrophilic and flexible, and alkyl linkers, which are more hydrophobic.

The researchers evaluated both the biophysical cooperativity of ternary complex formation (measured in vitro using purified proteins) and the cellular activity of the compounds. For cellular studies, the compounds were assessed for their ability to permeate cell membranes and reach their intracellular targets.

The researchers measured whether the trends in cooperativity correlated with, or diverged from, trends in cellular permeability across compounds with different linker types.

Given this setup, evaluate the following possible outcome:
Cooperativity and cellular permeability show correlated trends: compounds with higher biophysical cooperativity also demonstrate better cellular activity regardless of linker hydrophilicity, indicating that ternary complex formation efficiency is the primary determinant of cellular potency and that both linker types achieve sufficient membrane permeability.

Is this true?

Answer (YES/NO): NO